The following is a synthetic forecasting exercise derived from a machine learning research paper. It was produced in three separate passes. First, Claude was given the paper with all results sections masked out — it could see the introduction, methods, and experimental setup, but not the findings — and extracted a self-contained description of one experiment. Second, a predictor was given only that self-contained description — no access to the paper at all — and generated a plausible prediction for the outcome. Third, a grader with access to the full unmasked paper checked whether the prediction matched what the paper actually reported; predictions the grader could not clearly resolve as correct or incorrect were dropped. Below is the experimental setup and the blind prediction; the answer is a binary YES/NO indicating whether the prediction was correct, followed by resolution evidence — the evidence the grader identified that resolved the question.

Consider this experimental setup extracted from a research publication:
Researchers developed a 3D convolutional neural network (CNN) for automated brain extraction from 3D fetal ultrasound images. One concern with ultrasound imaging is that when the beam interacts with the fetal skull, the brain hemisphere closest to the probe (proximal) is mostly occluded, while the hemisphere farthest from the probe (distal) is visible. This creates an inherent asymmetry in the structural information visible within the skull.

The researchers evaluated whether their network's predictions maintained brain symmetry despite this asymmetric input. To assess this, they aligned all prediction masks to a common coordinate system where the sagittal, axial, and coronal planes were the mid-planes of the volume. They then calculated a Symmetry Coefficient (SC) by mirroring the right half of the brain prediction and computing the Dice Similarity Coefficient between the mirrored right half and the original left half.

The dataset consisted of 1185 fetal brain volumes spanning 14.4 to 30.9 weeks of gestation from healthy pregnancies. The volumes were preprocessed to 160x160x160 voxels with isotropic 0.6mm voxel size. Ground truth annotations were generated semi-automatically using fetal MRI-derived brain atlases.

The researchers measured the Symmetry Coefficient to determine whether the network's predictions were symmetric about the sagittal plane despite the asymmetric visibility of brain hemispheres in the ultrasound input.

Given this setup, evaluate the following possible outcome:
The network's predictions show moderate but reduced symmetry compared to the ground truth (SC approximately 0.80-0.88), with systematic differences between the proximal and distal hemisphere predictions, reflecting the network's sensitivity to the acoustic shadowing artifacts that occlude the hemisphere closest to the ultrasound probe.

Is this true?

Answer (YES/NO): NO